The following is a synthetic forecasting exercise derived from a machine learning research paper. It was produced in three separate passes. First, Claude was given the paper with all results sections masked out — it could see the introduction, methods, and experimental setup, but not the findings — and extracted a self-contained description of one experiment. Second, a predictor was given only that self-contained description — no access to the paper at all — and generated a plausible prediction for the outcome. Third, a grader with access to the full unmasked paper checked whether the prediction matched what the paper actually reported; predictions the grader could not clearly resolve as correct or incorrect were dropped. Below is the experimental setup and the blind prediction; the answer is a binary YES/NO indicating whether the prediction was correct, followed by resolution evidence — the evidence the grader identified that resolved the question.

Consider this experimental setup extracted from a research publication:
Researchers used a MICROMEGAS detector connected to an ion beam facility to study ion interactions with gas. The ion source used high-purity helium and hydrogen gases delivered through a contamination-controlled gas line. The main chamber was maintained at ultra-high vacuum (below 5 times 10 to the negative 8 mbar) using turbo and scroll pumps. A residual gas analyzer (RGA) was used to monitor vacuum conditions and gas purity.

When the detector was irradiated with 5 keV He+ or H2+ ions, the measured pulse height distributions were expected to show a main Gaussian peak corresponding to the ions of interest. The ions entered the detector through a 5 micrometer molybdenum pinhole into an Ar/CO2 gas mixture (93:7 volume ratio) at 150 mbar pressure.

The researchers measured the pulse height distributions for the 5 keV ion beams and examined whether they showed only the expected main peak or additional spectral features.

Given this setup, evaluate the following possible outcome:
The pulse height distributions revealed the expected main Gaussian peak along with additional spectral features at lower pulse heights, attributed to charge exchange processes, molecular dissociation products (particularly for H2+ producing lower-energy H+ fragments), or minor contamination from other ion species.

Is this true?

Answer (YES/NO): NO